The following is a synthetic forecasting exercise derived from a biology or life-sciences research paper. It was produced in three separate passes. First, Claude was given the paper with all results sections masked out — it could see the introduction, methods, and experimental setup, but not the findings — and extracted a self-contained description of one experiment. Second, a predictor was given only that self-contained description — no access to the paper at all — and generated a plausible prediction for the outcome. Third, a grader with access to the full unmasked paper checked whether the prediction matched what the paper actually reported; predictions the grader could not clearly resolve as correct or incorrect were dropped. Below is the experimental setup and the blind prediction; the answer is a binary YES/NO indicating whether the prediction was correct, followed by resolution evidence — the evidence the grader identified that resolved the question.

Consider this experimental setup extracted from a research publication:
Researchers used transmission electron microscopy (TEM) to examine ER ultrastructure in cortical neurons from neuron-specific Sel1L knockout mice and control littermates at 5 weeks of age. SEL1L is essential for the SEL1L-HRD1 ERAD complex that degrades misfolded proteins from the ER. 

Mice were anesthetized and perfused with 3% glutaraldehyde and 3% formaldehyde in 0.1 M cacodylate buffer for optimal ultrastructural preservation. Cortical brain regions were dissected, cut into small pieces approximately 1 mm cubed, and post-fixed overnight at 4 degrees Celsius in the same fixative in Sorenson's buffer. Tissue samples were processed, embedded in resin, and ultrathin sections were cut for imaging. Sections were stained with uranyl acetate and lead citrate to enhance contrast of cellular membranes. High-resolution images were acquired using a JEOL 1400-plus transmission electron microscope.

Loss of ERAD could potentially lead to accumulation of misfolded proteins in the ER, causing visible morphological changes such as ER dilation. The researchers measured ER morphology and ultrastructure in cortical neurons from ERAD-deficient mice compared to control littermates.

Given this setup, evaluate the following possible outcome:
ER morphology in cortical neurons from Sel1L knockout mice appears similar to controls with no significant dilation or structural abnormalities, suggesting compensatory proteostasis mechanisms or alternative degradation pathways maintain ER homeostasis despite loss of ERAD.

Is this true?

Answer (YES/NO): NO